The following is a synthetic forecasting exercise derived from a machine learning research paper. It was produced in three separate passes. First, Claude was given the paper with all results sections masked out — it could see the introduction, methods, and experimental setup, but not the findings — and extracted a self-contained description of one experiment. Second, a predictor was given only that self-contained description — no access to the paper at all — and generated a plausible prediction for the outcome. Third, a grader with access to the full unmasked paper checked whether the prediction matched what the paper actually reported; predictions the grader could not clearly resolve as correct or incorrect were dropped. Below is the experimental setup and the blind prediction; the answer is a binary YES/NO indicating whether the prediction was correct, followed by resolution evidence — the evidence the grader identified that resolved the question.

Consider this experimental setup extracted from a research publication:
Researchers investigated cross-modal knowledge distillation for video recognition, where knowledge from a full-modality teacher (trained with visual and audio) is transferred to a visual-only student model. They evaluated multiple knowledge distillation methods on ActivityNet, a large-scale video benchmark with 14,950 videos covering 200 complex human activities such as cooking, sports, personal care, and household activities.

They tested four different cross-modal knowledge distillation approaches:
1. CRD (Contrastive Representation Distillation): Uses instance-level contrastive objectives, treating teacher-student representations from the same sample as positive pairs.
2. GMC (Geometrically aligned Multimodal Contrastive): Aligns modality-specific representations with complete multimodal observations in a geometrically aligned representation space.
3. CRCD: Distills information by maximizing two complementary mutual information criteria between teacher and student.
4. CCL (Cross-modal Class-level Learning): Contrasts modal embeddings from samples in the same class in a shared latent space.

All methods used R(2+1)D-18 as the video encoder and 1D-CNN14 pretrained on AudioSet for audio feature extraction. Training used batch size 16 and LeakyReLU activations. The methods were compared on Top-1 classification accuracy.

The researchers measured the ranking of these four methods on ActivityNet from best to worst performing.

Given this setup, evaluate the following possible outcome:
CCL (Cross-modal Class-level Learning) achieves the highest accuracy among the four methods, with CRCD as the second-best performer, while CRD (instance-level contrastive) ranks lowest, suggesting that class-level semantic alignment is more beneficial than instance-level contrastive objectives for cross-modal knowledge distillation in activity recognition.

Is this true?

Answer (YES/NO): NO